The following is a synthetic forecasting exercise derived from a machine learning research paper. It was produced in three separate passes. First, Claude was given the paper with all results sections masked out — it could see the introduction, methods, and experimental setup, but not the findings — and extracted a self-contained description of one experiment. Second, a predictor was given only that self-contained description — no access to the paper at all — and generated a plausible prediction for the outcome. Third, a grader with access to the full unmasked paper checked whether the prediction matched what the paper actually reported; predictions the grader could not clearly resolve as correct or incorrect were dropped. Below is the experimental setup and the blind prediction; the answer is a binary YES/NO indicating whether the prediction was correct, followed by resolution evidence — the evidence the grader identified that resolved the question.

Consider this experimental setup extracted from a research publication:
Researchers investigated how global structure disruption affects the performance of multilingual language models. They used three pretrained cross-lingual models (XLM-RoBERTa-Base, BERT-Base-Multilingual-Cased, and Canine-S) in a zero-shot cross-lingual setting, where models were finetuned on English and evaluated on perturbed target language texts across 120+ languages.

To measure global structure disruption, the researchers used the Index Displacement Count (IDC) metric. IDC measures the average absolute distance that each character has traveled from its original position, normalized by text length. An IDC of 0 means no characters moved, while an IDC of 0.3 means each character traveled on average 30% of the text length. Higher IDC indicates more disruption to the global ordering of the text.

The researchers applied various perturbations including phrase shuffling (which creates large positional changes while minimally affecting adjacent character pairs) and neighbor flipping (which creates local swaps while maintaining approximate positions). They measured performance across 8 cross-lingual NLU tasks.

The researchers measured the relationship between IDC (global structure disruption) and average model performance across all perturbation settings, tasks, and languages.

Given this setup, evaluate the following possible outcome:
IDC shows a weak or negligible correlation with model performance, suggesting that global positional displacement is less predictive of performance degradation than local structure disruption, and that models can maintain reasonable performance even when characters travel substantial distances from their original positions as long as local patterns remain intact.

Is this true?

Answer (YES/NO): YES